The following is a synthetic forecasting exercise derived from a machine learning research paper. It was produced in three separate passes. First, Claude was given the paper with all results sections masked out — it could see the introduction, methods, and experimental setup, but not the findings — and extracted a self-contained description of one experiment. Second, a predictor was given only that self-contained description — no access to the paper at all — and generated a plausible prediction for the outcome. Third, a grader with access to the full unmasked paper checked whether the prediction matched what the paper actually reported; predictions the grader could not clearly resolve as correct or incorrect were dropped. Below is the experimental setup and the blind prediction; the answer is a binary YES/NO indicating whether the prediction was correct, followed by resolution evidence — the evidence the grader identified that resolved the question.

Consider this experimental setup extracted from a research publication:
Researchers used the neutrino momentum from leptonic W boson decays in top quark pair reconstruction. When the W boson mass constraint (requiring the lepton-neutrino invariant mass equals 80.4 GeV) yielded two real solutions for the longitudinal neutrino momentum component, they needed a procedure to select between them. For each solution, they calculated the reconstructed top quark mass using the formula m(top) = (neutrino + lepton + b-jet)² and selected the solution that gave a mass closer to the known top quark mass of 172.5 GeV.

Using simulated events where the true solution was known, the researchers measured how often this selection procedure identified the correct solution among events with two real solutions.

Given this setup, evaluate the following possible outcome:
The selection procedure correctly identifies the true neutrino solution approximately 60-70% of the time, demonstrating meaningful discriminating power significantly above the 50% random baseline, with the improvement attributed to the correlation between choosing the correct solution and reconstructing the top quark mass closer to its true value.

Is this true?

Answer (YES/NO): YES